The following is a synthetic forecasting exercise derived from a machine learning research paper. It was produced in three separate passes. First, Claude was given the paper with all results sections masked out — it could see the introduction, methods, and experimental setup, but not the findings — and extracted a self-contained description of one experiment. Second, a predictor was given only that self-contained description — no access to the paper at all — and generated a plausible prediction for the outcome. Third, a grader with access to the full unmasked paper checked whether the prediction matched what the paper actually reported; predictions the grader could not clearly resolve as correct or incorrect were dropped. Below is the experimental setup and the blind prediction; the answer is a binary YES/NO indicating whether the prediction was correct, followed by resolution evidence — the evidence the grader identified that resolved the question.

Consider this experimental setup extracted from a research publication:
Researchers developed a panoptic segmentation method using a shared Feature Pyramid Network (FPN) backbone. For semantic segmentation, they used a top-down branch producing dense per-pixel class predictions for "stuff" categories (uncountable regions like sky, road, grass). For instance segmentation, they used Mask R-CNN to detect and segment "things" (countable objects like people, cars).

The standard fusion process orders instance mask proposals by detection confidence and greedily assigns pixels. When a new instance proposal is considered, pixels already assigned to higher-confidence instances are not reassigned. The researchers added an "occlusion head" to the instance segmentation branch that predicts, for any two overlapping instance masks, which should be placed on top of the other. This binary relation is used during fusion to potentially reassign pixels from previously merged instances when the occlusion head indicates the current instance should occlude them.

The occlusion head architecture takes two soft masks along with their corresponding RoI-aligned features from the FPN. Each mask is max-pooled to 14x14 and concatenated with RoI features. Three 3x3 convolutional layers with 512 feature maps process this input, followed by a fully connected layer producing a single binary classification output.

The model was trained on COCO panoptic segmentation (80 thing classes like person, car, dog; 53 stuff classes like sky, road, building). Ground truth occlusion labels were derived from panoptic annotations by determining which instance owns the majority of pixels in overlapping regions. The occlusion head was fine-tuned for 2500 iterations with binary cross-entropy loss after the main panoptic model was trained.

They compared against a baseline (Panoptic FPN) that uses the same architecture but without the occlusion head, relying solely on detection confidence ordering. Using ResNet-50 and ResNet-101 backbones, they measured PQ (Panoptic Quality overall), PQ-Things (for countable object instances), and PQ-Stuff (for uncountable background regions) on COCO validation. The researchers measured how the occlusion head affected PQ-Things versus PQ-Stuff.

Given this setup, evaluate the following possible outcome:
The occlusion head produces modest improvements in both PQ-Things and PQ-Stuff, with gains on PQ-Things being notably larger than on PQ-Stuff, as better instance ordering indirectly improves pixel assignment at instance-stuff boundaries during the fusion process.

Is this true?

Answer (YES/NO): NO